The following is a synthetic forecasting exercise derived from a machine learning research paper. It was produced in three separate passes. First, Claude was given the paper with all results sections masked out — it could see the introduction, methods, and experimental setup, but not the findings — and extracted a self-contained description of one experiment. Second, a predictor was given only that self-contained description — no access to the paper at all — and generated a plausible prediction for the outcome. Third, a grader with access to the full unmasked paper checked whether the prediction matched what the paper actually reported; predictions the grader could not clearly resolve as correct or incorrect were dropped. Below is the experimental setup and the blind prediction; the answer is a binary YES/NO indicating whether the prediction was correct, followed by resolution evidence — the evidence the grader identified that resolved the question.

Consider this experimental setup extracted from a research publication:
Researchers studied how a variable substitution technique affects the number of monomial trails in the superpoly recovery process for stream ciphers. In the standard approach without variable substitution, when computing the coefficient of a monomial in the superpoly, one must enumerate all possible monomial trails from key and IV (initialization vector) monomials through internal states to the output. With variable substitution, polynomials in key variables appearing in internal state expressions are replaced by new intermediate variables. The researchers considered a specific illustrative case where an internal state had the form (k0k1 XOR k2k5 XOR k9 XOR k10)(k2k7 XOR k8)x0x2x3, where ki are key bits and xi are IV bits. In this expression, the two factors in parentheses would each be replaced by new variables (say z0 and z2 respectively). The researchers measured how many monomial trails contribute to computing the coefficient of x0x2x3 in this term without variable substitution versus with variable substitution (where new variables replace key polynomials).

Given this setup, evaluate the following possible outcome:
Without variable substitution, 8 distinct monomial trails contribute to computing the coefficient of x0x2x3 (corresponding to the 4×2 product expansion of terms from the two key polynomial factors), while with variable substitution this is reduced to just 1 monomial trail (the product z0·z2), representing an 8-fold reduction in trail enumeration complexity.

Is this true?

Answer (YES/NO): YES